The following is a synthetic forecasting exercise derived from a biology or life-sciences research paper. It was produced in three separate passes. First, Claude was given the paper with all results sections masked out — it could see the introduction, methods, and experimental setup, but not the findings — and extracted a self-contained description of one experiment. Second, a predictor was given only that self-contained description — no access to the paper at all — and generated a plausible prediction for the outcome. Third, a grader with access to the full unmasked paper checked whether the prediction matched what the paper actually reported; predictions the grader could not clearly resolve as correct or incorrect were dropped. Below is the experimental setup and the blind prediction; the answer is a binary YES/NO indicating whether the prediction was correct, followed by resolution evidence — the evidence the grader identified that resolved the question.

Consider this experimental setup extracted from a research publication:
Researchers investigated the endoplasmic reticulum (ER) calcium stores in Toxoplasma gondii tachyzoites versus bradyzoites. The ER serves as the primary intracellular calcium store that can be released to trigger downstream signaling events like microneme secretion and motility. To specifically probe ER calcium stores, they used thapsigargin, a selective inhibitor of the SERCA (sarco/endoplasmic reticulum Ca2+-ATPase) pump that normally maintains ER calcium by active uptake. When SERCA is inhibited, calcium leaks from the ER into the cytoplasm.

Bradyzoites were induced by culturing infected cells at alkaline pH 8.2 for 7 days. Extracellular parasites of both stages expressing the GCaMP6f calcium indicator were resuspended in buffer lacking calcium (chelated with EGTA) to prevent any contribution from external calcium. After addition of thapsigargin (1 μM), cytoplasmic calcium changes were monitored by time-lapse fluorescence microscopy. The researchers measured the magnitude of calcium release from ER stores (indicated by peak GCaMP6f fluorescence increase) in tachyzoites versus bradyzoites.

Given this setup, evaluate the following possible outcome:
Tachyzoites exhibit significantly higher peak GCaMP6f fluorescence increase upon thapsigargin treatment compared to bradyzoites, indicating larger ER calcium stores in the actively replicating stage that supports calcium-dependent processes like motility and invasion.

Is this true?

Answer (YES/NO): YES